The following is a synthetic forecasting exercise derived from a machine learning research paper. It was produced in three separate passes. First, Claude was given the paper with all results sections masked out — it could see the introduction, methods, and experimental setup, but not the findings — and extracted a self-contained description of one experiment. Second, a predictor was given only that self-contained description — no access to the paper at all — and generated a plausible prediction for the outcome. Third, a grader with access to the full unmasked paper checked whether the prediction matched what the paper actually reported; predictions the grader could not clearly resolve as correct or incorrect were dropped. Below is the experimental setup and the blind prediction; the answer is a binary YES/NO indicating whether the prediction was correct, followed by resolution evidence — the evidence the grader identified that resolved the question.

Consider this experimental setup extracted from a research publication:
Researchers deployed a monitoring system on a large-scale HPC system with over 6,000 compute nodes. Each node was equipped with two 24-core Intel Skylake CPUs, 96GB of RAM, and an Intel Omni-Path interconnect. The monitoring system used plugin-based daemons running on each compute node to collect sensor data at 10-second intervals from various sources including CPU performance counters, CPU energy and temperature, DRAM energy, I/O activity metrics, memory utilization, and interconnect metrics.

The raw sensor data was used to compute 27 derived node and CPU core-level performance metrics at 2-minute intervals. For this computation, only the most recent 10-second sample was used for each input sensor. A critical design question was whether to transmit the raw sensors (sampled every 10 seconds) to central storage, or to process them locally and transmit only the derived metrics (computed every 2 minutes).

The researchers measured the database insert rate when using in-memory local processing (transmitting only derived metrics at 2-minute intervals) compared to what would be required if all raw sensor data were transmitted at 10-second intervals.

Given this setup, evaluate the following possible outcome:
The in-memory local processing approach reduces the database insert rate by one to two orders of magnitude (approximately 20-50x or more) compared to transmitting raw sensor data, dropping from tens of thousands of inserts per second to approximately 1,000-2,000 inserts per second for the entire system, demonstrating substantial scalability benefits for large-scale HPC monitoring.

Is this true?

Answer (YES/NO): NO